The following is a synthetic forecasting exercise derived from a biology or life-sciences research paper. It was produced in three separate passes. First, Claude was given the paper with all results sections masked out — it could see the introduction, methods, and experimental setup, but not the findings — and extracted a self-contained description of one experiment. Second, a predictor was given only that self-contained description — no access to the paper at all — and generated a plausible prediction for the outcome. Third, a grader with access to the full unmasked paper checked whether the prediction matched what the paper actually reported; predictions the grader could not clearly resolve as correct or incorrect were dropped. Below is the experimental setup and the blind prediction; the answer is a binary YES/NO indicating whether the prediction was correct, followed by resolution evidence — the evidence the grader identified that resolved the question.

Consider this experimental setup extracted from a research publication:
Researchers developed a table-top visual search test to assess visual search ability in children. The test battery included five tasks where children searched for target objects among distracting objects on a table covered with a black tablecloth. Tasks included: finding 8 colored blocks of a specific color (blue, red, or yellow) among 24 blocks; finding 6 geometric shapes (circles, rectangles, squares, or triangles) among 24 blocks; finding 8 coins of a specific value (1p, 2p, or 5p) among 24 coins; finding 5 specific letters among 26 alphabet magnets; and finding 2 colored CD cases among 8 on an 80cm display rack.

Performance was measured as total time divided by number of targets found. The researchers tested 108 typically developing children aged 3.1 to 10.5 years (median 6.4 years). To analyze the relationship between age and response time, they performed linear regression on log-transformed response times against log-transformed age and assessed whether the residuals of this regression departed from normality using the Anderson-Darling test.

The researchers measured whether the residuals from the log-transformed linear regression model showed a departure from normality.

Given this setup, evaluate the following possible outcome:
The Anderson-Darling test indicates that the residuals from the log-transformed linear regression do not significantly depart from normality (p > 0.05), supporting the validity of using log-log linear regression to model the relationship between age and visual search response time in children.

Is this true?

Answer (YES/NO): YES